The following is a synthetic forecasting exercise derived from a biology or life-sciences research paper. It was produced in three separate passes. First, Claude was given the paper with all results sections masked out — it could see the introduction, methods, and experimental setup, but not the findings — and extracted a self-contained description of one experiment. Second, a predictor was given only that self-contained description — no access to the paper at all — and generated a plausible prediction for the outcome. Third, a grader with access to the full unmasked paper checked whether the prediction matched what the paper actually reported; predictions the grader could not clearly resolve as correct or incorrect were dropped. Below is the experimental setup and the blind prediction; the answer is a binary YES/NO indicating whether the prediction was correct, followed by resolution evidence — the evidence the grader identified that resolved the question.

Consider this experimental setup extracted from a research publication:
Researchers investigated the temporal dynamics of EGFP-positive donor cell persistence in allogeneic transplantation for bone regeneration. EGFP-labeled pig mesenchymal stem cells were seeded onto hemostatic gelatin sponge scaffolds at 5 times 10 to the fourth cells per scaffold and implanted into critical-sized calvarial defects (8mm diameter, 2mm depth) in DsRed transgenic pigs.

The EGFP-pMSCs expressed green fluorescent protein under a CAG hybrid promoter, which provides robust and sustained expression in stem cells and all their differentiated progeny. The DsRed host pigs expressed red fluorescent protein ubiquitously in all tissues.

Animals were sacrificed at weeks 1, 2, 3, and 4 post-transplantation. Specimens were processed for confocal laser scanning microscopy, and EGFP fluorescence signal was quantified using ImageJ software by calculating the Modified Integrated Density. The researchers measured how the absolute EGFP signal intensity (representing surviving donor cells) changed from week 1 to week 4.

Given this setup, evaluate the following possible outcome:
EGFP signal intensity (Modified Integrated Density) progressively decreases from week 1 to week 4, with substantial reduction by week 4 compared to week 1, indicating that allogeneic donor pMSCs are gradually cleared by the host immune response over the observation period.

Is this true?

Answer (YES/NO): NO